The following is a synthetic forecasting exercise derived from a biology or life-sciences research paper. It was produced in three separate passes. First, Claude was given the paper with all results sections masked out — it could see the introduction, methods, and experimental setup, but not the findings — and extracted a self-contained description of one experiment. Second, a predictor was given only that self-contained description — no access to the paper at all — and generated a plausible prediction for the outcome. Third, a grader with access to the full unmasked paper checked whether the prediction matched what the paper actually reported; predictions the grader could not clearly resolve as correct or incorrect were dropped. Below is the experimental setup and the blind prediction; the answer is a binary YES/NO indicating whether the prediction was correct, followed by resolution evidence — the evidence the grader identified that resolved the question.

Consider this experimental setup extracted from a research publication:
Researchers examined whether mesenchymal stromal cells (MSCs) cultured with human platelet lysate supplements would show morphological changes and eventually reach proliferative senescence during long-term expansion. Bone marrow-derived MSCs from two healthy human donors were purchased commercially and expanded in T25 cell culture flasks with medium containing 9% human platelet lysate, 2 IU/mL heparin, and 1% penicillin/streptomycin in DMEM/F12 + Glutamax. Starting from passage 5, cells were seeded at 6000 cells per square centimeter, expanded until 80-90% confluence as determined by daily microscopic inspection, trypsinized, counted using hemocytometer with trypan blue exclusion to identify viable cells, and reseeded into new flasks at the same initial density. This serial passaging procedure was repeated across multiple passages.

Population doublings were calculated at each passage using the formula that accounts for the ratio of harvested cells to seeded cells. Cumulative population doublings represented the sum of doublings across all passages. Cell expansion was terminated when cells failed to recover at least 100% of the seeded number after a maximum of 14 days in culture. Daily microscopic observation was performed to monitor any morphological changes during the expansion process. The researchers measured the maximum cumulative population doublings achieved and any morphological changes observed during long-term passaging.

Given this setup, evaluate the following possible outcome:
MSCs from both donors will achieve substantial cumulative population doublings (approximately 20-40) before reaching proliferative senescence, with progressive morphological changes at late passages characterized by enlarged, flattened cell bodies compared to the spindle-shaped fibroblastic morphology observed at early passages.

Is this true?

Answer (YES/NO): NO